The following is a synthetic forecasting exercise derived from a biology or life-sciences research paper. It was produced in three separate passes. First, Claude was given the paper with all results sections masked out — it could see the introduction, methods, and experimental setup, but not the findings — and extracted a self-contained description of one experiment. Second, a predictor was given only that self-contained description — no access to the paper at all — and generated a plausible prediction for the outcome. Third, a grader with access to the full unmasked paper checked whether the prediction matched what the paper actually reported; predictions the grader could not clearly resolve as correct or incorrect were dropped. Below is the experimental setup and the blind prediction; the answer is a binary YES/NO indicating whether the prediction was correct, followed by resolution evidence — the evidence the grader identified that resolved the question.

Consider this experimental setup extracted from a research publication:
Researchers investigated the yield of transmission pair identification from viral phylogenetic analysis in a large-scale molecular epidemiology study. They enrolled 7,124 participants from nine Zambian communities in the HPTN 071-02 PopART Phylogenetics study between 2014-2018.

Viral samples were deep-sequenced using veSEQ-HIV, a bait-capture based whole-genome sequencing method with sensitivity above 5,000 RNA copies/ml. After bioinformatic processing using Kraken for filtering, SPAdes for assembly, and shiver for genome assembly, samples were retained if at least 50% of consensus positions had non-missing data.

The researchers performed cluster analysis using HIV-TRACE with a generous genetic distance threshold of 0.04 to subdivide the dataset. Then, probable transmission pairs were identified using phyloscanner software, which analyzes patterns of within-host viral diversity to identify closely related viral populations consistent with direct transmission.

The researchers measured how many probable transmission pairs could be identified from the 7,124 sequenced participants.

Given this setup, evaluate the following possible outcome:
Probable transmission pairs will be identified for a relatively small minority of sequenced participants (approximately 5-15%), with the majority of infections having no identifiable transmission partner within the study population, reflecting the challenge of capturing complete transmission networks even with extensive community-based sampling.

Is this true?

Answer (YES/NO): YES